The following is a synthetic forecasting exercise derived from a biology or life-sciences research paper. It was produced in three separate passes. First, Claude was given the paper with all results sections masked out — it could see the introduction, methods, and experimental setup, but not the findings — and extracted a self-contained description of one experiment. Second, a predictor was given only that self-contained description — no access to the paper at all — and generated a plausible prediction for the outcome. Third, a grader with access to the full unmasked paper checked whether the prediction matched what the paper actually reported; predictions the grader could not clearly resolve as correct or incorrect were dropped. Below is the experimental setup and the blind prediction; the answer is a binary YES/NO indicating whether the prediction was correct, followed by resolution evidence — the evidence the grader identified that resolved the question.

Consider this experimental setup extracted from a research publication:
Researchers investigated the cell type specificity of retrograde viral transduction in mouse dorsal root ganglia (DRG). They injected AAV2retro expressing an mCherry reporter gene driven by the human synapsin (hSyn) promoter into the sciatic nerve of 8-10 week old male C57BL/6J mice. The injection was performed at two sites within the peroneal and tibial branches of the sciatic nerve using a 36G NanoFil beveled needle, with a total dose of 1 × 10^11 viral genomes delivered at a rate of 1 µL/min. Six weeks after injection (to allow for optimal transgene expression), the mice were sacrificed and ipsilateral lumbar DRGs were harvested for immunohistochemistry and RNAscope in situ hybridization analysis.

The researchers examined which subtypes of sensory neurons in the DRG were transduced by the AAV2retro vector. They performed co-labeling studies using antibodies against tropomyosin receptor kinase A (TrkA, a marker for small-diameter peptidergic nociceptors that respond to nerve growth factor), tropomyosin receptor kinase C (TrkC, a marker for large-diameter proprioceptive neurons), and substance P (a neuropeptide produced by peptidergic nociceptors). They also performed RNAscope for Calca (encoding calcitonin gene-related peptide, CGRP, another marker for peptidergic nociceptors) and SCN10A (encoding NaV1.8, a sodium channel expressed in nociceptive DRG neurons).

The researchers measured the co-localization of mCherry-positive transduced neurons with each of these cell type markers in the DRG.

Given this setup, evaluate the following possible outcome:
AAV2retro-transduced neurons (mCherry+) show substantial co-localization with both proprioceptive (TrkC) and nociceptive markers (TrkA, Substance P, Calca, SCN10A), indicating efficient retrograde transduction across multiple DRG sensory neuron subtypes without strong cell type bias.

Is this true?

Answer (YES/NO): NO